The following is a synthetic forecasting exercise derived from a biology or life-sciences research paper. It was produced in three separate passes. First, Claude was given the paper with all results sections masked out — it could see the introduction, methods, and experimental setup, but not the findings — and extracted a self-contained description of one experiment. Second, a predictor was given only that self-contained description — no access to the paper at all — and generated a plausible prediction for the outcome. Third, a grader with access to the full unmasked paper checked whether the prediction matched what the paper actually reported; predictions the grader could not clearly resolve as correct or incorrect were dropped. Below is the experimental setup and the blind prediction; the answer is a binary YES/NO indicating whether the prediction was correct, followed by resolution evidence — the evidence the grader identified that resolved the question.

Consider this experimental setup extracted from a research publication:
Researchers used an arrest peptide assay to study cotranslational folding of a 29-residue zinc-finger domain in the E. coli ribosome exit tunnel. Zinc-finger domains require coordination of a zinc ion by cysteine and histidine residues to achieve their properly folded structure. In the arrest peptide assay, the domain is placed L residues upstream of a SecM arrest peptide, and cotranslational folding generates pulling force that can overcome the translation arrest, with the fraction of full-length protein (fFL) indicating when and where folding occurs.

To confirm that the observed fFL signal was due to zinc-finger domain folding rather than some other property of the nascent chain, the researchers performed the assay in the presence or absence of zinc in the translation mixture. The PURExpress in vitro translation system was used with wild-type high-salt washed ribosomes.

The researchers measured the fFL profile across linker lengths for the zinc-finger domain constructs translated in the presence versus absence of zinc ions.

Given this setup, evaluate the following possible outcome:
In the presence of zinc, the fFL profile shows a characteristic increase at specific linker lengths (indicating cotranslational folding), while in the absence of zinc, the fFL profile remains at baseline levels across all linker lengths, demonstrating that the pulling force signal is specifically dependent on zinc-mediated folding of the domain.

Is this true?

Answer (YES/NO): NO